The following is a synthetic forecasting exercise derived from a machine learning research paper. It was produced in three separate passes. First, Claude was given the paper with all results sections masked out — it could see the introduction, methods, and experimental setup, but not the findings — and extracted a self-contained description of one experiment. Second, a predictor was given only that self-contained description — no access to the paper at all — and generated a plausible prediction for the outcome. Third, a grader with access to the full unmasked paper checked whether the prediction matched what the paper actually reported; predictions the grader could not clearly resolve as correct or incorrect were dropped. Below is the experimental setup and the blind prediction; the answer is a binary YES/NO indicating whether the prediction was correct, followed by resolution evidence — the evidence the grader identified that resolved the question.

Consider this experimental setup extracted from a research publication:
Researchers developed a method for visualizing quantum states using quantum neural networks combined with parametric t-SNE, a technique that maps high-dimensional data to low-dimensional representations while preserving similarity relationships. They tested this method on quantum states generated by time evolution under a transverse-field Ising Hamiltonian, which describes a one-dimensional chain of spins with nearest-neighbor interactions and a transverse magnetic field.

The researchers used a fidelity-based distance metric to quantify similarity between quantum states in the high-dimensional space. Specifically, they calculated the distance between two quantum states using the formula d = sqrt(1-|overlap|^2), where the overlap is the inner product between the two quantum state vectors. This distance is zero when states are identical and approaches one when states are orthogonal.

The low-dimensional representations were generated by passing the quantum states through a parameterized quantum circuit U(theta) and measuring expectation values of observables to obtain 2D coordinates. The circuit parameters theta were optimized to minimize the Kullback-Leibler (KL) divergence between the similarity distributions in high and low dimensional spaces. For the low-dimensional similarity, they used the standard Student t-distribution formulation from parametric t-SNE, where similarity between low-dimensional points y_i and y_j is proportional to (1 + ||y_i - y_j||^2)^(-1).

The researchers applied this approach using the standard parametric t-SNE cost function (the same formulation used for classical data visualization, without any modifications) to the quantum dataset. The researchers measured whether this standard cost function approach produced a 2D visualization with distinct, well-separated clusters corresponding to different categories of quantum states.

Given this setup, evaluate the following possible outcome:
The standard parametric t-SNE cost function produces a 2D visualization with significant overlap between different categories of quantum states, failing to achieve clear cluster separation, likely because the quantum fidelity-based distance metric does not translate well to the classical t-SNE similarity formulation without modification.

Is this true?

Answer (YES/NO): YES